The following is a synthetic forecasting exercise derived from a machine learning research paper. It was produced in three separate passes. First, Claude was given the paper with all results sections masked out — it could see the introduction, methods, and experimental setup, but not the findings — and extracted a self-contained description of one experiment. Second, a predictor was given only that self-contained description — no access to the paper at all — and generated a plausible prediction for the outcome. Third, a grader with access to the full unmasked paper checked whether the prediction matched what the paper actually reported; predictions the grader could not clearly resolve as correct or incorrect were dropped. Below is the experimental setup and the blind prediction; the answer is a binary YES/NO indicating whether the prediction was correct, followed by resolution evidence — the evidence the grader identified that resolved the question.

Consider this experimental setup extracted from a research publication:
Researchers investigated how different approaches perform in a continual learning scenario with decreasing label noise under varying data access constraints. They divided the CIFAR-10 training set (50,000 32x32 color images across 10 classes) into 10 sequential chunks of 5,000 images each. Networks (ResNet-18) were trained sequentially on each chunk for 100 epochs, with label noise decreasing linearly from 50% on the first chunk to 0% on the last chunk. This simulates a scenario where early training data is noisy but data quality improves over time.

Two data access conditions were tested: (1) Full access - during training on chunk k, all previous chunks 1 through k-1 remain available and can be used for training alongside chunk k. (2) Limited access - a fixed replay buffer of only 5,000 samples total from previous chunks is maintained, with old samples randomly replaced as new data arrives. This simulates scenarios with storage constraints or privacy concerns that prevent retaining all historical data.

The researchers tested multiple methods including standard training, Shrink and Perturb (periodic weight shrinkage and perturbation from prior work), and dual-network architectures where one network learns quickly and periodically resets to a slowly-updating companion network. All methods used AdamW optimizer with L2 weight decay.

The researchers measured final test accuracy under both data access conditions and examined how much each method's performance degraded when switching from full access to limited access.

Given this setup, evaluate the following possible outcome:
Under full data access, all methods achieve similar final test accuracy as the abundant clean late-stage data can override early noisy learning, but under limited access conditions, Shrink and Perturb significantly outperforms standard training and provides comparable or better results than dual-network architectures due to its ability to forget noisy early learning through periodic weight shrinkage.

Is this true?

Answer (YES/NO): NO